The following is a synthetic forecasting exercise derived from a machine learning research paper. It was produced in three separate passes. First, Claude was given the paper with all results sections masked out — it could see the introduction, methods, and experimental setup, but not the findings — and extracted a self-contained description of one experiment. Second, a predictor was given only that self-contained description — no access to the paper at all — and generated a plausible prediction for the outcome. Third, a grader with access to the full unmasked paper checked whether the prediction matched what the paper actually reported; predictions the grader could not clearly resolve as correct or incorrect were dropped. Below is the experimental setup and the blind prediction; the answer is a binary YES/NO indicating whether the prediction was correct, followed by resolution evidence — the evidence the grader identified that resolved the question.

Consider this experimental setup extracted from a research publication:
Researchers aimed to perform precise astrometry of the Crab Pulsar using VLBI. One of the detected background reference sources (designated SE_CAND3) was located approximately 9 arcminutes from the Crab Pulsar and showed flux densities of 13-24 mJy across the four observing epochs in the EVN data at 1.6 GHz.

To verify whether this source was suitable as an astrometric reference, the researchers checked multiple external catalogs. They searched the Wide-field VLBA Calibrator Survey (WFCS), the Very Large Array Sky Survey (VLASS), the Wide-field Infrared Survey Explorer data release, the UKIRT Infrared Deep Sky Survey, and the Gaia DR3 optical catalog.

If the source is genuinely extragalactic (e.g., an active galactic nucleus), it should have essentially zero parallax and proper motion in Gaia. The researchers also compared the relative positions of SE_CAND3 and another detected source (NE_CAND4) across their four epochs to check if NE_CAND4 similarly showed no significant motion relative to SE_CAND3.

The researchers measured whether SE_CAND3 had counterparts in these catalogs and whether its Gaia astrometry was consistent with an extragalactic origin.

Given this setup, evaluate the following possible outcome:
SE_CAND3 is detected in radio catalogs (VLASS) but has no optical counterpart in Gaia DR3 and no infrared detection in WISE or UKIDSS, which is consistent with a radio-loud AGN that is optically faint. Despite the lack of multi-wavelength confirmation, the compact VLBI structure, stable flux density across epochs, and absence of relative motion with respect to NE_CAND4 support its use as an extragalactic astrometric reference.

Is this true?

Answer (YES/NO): NO